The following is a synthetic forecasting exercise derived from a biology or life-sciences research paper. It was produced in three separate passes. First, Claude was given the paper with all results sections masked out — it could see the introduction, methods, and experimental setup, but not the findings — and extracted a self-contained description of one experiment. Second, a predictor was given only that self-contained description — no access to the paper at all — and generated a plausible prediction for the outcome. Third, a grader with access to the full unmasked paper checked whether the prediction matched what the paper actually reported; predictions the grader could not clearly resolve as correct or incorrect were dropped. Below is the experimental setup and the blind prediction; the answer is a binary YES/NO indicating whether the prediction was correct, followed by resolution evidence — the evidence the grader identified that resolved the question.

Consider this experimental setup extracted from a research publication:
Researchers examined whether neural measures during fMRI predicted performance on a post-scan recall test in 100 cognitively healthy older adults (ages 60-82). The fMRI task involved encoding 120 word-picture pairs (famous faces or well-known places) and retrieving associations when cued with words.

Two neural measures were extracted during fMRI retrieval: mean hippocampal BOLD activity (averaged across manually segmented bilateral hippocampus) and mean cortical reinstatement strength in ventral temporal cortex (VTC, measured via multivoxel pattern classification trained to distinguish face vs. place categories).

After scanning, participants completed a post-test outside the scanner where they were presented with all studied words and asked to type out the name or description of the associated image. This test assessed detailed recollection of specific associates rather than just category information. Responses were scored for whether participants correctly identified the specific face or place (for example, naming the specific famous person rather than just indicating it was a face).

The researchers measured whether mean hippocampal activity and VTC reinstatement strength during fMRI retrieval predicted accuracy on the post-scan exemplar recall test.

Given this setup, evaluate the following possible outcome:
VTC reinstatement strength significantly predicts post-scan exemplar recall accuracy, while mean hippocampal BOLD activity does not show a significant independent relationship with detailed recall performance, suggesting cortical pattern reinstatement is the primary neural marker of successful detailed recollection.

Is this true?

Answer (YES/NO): NO